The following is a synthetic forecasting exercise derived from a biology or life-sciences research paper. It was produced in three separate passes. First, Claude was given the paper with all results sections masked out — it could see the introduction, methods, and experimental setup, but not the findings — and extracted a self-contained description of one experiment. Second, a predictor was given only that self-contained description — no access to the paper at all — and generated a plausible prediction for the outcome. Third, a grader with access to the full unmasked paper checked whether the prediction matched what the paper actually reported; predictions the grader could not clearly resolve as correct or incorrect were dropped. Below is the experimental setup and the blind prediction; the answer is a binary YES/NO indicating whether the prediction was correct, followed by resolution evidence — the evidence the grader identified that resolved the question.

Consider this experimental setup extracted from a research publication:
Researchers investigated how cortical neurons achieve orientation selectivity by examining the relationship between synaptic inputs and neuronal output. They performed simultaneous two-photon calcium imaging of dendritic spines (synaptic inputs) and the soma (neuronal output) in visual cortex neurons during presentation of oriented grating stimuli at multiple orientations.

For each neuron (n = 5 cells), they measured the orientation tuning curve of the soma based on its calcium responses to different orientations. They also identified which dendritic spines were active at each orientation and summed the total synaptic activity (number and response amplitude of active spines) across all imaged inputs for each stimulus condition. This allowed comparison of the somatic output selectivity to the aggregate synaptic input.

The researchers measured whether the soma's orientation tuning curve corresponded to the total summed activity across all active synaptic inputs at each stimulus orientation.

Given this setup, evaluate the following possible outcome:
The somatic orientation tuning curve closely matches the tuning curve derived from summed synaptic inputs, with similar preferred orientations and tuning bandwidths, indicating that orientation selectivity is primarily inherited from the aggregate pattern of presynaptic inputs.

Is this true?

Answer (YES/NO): YES